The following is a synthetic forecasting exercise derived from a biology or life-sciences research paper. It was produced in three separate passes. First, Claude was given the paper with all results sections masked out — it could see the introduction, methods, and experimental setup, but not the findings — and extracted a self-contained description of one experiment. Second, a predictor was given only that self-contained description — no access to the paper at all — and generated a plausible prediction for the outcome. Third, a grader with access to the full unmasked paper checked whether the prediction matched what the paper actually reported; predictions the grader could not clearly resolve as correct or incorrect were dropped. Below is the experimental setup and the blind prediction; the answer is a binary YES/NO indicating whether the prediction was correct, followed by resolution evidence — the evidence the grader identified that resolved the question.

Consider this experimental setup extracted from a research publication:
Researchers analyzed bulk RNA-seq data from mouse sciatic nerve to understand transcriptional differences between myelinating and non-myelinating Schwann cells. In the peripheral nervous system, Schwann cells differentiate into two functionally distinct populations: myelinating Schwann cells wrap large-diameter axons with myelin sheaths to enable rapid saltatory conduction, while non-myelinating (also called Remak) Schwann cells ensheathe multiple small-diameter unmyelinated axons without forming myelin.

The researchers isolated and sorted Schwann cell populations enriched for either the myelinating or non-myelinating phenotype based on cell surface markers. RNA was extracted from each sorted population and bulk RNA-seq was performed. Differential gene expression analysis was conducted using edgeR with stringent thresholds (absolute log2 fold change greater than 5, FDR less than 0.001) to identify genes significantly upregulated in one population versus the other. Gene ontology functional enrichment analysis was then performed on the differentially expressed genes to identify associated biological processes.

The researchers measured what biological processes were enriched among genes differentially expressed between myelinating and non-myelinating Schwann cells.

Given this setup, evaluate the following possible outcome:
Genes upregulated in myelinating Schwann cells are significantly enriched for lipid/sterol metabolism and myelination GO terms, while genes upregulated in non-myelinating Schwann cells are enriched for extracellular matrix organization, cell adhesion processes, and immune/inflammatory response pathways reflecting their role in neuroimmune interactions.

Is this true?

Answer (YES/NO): NO